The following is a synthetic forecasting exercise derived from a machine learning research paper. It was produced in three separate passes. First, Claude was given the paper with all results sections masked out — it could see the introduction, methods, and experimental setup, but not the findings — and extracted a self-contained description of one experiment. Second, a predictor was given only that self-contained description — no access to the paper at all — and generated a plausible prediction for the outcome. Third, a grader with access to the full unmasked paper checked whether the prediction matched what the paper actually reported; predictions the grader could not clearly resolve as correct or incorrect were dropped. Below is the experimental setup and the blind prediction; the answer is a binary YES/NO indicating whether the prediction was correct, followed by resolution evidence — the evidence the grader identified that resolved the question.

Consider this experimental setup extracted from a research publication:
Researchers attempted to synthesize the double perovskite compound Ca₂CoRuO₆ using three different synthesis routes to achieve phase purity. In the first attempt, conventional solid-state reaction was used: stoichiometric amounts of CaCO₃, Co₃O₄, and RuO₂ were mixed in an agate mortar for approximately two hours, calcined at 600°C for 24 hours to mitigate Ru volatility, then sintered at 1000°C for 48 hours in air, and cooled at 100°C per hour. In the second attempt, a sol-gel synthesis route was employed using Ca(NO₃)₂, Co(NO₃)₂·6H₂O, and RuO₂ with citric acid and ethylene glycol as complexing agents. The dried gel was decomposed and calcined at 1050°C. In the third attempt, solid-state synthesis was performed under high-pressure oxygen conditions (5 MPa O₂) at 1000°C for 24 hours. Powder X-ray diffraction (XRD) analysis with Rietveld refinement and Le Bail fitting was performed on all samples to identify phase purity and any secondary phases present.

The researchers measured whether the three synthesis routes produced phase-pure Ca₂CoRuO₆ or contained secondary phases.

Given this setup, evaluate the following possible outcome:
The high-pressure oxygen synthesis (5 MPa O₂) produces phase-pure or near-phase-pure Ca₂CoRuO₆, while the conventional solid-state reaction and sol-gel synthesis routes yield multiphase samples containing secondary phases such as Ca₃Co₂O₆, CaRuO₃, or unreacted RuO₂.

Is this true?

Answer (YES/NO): NO